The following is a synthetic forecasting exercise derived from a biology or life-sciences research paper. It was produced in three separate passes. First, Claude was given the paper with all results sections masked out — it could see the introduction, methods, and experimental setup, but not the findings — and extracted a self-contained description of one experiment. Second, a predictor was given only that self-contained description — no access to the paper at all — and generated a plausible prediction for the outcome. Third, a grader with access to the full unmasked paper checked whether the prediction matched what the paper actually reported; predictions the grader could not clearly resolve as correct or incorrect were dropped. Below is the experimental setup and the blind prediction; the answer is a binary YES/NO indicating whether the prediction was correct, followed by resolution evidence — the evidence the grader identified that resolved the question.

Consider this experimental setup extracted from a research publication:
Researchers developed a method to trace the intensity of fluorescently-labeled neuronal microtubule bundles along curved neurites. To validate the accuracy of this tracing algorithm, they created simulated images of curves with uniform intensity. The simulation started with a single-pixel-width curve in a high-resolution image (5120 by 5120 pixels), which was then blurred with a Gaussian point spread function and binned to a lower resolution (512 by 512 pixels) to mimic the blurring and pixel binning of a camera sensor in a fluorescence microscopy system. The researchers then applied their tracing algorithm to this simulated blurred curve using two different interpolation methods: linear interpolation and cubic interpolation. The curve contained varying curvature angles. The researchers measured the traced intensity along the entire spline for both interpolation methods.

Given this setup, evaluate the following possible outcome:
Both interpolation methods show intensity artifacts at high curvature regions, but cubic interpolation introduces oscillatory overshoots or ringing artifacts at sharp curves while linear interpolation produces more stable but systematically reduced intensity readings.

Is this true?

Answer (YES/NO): NO